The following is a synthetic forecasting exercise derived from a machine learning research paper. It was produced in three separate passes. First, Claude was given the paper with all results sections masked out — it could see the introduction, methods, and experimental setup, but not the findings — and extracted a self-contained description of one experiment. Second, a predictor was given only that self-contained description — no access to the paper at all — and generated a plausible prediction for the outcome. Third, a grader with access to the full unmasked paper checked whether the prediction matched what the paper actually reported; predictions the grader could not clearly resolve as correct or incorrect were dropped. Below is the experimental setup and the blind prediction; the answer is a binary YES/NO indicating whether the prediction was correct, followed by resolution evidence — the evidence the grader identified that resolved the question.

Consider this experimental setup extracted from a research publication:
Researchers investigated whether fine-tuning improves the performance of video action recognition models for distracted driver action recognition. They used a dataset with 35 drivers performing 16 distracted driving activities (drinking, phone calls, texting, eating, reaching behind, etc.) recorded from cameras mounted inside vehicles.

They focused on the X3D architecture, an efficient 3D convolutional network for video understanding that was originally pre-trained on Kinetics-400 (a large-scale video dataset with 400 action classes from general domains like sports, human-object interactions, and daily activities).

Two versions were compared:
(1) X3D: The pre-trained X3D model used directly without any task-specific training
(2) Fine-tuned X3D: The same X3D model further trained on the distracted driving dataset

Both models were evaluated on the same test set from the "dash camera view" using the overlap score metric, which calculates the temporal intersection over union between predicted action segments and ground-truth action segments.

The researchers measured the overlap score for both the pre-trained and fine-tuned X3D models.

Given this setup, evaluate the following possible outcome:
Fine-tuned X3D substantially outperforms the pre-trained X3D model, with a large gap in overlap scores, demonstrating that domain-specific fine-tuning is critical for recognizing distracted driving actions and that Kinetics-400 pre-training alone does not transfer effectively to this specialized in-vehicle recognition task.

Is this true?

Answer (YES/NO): NO